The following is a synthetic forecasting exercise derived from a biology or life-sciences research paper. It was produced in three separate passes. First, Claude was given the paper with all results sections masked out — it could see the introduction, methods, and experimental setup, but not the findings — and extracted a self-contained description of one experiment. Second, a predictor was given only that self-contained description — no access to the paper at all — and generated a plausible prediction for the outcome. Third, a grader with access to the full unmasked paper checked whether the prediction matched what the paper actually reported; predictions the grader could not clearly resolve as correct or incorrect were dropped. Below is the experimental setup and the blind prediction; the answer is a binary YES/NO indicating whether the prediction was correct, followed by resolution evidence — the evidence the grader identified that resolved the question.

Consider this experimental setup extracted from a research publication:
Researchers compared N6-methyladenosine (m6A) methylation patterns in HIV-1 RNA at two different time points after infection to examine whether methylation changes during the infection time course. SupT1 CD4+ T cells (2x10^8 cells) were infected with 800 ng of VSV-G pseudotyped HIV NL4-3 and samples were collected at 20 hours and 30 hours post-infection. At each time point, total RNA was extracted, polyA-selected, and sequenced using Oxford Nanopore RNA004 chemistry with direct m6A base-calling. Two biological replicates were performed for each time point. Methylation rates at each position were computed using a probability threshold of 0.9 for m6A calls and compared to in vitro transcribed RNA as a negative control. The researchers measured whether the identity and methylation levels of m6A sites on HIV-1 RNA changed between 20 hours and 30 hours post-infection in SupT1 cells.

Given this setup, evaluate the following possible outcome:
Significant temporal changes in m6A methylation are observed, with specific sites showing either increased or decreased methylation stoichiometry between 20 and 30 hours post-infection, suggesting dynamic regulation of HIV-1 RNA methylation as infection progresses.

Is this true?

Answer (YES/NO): NO